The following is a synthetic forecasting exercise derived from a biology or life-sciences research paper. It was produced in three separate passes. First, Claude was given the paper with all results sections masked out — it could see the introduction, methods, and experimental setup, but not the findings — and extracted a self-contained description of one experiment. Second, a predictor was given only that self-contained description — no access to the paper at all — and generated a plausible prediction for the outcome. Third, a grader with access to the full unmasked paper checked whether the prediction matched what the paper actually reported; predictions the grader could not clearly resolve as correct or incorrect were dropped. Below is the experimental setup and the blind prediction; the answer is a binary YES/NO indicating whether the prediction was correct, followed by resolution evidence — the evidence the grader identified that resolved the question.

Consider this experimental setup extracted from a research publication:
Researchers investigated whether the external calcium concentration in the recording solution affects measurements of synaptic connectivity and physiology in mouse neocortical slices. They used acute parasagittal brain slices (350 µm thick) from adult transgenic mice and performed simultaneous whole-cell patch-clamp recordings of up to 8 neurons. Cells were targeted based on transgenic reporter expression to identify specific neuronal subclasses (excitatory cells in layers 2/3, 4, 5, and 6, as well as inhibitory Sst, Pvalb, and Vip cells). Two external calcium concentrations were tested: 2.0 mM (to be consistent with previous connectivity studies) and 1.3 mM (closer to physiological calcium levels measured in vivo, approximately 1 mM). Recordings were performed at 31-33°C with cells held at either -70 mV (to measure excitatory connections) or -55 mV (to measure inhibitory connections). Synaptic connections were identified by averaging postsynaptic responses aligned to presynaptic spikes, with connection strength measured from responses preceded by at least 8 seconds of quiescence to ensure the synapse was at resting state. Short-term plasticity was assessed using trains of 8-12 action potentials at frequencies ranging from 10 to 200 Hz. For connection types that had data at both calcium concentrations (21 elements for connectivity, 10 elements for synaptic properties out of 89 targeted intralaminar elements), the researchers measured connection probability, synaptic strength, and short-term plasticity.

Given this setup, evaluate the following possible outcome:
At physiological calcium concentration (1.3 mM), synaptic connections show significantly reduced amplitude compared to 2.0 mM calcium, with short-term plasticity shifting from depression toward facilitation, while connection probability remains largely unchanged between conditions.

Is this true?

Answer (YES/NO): NO